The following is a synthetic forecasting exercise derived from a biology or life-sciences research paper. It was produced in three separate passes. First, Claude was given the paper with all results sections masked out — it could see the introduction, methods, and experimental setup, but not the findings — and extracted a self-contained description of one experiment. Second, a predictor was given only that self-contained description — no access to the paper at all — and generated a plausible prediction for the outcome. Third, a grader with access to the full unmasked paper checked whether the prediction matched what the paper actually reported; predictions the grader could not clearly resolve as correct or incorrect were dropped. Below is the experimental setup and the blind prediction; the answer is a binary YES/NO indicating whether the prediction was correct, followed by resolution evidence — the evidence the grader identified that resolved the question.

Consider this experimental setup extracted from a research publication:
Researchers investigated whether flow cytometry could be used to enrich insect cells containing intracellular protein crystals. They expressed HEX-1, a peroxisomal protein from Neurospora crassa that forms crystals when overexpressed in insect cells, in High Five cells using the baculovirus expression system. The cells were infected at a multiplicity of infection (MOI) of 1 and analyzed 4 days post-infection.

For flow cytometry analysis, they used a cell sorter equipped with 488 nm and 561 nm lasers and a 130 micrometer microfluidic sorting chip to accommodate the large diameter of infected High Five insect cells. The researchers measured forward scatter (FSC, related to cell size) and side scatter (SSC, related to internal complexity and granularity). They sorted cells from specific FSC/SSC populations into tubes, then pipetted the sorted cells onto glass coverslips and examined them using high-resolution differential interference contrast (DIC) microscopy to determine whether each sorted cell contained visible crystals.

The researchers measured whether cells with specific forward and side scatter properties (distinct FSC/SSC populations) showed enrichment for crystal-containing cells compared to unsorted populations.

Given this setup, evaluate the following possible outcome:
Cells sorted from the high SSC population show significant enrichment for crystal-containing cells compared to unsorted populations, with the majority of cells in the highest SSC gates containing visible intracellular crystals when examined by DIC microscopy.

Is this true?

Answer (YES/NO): NO